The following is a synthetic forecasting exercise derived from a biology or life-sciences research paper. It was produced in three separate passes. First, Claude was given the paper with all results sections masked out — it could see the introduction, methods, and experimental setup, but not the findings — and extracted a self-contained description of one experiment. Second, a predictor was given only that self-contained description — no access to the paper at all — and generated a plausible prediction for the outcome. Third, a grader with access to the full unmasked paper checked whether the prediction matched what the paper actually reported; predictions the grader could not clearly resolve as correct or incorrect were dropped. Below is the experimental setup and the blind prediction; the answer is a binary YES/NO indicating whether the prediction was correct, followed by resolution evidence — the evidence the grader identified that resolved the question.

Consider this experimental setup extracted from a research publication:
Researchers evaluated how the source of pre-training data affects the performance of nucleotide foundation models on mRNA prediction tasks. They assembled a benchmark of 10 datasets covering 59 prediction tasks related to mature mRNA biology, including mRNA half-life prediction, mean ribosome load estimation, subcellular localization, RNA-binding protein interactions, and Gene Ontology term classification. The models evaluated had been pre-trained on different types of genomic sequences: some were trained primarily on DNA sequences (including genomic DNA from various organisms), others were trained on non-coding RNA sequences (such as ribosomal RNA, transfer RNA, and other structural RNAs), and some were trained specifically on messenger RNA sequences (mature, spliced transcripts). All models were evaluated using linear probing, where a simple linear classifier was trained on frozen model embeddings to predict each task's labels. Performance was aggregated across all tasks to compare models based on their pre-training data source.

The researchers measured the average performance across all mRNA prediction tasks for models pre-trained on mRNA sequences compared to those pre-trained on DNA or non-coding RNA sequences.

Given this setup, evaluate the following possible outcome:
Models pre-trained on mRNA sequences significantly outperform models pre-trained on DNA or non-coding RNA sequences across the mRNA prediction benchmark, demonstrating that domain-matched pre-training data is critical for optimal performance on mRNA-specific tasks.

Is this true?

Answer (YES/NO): YES